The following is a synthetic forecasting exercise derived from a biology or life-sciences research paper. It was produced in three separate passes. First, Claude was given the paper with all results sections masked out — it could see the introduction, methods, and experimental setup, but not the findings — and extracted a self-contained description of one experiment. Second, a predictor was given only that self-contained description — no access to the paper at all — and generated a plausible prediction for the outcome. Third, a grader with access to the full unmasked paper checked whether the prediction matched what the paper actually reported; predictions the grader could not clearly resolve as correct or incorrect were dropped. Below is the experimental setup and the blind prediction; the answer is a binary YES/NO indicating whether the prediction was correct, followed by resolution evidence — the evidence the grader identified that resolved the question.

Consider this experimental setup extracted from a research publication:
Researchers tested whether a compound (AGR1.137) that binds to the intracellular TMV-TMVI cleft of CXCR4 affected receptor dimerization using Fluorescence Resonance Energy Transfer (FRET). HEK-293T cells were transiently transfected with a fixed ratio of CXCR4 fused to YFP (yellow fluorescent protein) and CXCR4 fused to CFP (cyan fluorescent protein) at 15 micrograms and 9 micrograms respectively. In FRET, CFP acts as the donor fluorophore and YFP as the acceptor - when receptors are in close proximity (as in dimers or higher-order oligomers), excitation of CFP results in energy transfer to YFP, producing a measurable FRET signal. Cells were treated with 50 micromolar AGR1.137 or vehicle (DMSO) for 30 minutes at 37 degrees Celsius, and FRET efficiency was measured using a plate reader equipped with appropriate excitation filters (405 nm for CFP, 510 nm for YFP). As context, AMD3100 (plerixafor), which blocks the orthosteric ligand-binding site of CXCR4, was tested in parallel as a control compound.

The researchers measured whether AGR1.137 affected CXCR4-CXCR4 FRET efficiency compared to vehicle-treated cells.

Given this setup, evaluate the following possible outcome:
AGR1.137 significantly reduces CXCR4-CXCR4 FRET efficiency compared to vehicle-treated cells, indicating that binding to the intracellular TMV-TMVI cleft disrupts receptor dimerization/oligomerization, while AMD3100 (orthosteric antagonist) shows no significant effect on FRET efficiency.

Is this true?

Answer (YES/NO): NO